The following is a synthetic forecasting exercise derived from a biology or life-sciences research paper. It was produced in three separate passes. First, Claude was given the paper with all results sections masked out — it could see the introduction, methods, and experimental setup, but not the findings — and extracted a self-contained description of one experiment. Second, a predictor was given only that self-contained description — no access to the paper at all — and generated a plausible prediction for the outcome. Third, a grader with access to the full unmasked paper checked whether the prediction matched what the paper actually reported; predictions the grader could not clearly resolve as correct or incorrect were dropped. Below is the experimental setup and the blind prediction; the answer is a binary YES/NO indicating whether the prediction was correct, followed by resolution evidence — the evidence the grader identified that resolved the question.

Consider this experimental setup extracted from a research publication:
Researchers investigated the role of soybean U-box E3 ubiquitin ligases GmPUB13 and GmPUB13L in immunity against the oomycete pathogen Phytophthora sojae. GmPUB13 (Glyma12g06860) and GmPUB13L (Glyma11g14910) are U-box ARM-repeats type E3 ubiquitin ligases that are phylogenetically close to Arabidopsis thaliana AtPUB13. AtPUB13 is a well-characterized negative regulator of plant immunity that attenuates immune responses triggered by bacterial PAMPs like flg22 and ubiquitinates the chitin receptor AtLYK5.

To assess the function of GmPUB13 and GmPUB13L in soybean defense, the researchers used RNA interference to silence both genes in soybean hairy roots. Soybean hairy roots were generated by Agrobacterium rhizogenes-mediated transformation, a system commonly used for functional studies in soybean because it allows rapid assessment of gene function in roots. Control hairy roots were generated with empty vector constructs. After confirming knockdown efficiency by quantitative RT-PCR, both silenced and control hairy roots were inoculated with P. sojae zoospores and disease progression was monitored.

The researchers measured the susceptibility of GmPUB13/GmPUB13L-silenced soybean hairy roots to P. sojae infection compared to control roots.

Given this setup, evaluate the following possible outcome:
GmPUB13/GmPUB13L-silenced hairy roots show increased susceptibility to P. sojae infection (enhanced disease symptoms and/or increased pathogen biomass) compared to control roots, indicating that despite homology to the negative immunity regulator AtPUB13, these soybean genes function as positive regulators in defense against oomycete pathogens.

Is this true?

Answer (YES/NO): NO